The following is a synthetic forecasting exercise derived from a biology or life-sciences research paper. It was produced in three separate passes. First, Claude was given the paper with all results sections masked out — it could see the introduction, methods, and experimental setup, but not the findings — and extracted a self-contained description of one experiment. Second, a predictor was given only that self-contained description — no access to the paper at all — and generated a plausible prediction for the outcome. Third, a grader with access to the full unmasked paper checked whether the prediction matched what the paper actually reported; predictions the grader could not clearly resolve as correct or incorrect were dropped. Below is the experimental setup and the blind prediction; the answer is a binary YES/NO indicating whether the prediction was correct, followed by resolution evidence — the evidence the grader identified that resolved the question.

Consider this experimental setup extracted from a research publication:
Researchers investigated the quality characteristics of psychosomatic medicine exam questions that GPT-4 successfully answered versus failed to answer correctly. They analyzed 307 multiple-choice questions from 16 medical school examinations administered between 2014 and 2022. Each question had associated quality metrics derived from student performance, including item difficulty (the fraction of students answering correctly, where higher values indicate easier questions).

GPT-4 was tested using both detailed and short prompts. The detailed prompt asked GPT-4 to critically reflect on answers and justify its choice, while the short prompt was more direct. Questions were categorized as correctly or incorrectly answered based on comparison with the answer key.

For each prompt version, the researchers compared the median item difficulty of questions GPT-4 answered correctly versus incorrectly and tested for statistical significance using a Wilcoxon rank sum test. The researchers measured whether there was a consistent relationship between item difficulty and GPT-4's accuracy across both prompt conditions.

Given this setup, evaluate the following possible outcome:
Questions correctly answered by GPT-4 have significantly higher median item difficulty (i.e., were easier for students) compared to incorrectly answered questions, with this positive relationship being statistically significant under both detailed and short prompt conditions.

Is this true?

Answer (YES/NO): YES